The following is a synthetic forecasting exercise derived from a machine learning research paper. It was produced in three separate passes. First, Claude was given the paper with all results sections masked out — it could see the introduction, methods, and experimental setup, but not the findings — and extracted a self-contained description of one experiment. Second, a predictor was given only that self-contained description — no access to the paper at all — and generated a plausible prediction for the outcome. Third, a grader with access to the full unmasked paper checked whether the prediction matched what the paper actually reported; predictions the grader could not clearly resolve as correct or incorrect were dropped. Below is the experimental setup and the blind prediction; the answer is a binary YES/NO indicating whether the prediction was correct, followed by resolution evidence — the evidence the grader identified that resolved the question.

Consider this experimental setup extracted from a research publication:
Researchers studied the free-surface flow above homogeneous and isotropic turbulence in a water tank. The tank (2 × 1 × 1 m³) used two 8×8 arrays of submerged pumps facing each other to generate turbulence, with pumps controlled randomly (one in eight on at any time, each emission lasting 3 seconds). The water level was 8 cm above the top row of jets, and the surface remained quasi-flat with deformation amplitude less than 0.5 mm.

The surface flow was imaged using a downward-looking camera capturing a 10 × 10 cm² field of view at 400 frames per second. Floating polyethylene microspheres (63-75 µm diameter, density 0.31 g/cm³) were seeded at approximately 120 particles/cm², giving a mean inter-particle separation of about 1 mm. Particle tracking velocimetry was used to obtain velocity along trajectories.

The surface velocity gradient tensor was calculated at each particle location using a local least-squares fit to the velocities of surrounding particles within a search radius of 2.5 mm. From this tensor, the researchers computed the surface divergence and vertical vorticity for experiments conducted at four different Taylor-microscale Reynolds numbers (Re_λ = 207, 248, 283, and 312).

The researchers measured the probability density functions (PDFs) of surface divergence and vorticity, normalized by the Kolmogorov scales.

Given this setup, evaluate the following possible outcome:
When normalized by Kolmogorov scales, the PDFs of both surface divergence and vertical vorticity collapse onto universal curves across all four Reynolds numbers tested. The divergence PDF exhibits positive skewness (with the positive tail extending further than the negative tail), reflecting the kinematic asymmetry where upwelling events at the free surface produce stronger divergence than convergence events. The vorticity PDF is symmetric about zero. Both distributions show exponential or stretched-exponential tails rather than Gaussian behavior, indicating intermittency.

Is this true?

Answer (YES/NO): NO